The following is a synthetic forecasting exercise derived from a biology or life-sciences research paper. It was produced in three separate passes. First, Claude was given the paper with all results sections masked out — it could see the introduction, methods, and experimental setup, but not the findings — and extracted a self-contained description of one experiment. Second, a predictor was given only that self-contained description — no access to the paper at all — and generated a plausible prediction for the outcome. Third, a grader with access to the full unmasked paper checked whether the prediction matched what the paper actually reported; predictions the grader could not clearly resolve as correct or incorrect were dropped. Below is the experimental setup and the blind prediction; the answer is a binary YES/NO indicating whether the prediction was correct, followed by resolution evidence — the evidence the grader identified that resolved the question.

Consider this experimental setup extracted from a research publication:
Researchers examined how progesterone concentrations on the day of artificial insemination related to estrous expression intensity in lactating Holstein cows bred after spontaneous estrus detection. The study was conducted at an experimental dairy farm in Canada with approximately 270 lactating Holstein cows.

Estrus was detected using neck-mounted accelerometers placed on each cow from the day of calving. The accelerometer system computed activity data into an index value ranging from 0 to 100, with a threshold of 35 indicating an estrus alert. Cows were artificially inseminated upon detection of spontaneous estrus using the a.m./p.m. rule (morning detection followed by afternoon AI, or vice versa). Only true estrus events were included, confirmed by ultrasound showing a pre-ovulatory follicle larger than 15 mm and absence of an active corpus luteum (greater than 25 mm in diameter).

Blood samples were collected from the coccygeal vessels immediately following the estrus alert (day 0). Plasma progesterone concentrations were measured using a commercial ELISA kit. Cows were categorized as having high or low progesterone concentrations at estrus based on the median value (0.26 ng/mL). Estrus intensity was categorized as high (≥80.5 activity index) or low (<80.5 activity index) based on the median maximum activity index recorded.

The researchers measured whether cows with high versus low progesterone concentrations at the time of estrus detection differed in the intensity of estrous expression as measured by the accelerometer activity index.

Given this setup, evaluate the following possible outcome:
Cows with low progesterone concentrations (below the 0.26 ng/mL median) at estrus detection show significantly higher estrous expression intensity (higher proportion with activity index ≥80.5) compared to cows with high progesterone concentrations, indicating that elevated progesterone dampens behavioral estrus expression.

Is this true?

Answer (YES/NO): YES